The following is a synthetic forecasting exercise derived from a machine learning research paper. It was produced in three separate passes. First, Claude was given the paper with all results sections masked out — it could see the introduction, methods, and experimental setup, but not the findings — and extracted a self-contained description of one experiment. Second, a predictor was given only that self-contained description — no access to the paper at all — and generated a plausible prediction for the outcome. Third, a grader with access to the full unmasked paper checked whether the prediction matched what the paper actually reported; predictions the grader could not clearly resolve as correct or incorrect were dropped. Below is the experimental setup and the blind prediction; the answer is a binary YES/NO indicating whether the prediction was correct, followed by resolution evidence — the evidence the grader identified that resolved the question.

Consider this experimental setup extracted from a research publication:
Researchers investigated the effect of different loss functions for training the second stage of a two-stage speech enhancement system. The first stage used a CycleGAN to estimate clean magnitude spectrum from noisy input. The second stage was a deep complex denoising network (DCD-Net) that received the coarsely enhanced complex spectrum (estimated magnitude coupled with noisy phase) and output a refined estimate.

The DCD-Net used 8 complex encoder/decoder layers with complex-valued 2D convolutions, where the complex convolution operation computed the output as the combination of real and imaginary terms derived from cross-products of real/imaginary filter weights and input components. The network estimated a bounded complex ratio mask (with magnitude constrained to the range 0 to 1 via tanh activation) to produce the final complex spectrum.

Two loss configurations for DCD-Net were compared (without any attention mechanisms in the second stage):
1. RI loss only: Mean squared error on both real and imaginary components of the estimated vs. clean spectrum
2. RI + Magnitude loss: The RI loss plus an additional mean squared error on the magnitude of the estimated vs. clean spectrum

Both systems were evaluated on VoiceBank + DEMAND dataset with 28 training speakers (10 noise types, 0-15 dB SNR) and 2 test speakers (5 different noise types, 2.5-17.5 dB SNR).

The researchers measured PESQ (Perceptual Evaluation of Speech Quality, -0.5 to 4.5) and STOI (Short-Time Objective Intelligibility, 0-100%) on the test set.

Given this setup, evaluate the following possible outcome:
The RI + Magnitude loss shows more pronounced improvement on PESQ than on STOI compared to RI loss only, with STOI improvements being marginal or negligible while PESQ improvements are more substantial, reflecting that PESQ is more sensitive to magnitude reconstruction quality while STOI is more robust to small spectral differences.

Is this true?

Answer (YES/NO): NO